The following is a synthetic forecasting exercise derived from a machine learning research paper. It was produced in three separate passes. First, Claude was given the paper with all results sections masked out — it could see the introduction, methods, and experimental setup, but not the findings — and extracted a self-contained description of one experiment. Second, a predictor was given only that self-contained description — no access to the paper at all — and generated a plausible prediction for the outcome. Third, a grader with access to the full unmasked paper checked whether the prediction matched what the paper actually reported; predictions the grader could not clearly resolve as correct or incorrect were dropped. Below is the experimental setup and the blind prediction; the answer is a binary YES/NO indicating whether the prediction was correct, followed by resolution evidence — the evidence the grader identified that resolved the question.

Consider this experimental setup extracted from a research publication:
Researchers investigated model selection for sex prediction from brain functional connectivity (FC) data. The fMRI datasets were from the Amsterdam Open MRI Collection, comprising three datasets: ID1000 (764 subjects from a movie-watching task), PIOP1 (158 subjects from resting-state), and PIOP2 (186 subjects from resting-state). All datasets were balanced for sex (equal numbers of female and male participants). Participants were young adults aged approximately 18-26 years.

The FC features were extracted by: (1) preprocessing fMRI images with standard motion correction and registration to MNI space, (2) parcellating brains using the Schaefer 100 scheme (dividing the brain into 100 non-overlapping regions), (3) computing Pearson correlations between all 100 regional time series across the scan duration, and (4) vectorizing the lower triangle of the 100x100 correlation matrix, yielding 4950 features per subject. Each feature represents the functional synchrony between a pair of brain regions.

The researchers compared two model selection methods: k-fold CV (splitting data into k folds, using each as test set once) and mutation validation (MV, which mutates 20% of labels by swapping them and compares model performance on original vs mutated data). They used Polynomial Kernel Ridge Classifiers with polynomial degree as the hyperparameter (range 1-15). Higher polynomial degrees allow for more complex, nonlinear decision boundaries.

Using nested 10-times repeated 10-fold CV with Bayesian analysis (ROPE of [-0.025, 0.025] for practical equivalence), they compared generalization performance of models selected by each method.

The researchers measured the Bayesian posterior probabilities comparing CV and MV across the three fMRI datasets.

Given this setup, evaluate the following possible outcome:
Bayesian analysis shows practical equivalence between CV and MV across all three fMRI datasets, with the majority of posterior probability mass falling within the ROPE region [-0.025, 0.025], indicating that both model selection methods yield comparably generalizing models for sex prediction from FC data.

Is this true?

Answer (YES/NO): NO